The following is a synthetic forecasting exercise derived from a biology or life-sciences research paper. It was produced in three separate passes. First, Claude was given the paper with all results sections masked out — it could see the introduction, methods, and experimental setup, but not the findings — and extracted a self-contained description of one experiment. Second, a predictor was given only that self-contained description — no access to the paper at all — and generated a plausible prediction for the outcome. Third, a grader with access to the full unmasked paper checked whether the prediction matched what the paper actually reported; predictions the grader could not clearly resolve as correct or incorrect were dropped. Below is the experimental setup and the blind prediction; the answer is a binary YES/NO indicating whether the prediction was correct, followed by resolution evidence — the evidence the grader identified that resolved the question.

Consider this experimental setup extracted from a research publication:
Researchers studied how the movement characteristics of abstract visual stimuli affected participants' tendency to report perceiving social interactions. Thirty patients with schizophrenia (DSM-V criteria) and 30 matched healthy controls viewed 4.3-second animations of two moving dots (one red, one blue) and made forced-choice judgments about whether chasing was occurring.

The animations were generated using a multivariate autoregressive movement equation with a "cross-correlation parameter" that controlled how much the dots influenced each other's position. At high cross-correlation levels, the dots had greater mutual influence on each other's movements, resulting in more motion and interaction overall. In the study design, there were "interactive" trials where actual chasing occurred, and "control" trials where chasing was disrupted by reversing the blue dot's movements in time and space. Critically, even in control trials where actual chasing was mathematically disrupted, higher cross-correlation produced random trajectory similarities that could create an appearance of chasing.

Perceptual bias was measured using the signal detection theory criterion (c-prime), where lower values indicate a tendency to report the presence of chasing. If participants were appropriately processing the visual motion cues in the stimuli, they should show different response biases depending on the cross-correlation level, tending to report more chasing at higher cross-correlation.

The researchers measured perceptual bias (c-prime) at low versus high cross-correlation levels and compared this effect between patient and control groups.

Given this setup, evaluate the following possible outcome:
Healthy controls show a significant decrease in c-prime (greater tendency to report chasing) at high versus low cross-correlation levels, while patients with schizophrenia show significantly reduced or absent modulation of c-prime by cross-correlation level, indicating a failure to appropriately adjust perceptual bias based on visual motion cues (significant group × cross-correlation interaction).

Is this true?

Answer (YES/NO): NO